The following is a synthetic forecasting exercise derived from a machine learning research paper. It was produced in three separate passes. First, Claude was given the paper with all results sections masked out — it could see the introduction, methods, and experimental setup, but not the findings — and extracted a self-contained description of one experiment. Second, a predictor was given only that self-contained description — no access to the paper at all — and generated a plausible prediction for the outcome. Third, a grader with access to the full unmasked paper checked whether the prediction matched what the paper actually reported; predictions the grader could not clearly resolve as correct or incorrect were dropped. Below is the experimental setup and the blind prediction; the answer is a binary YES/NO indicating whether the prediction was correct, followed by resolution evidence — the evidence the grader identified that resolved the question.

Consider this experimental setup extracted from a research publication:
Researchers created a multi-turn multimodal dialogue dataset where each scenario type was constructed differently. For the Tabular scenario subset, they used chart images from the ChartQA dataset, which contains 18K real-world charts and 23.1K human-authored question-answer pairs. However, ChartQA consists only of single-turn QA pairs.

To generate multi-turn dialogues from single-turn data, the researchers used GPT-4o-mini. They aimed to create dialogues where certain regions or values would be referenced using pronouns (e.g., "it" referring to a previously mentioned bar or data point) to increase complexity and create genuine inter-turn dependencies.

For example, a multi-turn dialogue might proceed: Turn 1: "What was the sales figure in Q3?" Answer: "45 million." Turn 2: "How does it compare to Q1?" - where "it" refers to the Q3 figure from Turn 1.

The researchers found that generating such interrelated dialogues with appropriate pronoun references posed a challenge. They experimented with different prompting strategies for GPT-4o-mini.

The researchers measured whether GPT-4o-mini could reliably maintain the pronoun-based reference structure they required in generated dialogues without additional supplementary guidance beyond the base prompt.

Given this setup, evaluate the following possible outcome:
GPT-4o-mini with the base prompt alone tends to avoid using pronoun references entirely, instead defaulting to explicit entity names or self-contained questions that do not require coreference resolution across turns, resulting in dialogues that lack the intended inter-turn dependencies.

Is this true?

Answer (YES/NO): NO